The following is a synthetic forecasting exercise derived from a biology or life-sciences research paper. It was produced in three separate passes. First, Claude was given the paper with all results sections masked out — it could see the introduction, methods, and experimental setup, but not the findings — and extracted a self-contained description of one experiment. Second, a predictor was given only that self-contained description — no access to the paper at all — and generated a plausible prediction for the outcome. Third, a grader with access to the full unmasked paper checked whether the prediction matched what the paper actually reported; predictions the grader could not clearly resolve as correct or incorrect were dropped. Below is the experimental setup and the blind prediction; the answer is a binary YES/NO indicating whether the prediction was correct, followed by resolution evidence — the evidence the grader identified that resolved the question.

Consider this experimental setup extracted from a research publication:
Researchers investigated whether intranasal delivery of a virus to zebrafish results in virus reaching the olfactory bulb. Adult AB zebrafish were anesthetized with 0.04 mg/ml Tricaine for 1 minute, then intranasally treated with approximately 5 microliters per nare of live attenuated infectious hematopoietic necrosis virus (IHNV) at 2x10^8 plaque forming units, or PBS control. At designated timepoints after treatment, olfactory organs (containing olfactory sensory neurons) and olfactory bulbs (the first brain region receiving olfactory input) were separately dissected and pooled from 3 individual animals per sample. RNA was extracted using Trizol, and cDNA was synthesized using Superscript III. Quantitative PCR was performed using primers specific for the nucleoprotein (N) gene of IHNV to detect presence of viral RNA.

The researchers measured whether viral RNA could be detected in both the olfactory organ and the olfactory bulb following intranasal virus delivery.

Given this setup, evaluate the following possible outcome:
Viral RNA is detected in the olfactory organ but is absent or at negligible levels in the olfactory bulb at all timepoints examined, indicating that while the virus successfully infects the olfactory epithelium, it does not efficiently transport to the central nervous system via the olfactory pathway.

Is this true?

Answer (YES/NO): YES